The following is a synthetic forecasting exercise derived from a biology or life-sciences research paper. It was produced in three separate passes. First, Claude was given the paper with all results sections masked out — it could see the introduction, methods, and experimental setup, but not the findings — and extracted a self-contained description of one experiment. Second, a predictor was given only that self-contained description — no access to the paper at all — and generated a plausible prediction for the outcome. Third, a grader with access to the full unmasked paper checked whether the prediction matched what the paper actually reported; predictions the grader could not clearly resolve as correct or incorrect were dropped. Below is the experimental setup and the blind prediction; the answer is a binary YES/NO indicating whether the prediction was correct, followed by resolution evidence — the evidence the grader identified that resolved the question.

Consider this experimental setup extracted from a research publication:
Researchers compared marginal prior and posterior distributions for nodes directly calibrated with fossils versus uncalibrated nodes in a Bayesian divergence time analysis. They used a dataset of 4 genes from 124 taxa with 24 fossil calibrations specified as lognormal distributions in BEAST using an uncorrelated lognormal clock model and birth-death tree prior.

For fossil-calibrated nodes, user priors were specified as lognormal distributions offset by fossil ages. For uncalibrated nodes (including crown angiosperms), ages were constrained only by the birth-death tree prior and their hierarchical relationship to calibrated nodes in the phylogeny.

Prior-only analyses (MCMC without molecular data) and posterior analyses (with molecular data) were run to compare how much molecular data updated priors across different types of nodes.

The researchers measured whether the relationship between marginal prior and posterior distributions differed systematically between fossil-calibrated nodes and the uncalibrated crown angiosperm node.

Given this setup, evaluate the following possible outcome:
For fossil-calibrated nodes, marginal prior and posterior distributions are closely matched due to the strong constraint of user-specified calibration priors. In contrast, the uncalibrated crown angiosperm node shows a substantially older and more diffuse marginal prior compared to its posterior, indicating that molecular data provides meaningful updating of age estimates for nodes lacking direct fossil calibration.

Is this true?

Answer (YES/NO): YES